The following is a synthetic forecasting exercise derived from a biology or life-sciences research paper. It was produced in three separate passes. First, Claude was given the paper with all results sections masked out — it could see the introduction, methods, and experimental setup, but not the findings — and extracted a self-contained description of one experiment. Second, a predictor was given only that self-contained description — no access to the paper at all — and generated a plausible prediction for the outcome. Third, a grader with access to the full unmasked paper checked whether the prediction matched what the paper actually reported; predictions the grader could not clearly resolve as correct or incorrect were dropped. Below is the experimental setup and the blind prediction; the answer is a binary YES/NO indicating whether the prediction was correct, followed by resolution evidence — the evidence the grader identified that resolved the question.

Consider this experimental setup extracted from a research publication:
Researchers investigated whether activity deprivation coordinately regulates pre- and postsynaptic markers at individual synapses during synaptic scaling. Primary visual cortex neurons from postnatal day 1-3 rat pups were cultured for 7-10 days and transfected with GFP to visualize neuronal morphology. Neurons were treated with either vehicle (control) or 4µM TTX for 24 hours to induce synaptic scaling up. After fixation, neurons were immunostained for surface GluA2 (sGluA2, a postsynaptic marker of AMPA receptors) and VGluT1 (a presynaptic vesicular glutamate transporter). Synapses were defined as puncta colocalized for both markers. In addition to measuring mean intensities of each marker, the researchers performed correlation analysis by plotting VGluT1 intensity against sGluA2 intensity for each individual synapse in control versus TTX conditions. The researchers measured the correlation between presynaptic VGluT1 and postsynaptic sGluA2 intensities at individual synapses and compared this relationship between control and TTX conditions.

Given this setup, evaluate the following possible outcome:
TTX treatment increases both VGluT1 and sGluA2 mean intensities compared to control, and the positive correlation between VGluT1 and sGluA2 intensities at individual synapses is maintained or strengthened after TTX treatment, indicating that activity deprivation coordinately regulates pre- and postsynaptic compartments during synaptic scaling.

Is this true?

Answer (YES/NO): YES